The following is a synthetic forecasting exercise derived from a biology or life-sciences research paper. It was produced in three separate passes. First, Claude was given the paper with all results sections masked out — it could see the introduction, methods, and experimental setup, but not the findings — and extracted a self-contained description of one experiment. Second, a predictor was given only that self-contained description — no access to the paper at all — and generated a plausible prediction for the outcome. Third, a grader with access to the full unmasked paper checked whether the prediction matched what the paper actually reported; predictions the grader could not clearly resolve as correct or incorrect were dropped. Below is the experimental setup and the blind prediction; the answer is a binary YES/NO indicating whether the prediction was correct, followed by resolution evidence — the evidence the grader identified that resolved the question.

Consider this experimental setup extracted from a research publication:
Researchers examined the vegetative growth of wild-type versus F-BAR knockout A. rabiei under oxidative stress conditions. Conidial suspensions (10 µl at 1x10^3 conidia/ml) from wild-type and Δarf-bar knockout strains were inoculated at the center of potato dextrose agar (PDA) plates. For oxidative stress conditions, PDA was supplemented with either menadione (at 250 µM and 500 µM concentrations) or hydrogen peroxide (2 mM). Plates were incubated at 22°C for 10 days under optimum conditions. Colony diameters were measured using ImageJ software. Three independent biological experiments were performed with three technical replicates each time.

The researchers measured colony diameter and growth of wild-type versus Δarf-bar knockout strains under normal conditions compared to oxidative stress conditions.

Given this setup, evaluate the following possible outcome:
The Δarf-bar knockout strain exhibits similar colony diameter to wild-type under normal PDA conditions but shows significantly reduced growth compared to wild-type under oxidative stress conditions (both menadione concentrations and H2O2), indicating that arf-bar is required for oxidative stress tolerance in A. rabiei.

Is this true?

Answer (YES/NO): NO